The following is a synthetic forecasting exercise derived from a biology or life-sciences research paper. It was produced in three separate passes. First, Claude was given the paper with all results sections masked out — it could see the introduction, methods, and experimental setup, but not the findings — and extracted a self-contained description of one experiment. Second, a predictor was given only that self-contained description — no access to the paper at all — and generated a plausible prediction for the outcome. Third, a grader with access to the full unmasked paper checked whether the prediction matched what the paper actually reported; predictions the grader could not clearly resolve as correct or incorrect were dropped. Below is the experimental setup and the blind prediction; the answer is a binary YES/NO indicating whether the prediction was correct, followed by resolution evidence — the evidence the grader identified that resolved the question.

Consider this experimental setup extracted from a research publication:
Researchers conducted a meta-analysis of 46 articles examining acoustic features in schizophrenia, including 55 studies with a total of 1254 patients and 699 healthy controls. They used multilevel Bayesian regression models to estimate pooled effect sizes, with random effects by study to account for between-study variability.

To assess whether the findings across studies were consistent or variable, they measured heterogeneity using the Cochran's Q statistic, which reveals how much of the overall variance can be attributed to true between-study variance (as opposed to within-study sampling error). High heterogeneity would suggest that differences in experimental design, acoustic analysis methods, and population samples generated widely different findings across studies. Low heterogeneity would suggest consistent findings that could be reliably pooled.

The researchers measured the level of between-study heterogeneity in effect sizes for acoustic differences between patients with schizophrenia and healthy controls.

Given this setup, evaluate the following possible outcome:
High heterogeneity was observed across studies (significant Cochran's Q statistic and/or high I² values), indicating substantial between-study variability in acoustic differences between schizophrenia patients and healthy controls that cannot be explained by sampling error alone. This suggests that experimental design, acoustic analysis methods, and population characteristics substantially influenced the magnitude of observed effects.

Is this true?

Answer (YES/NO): YES